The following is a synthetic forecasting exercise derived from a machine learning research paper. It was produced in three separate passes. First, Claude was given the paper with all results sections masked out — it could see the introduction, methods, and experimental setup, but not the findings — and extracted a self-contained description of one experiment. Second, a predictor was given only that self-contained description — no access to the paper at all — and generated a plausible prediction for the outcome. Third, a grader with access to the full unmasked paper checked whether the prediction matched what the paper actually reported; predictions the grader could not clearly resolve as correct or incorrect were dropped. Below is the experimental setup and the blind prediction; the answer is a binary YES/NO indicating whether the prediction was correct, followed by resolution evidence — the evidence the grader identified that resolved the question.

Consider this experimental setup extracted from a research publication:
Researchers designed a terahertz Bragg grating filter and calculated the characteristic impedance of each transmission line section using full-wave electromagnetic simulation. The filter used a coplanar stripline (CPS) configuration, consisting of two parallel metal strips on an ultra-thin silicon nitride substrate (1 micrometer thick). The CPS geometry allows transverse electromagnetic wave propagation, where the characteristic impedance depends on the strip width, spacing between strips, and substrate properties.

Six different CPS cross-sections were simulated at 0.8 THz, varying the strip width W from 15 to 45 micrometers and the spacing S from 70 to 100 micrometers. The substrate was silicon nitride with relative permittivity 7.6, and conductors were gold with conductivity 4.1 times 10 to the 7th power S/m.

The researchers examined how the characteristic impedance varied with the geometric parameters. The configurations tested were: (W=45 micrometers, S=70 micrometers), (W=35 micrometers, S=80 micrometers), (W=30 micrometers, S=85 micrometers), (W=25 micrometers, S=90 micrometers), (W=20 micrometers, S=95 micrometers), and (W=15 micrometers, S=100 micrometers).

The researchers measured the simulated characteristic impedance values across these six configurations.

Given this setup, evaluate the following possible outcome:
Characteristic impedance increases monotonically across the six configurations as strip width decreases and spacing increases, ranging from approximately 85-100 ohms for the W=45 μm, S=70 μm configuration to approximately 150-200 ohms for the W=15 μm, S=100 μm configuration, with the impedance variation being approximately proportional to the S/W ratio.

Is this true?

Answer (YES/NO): NO